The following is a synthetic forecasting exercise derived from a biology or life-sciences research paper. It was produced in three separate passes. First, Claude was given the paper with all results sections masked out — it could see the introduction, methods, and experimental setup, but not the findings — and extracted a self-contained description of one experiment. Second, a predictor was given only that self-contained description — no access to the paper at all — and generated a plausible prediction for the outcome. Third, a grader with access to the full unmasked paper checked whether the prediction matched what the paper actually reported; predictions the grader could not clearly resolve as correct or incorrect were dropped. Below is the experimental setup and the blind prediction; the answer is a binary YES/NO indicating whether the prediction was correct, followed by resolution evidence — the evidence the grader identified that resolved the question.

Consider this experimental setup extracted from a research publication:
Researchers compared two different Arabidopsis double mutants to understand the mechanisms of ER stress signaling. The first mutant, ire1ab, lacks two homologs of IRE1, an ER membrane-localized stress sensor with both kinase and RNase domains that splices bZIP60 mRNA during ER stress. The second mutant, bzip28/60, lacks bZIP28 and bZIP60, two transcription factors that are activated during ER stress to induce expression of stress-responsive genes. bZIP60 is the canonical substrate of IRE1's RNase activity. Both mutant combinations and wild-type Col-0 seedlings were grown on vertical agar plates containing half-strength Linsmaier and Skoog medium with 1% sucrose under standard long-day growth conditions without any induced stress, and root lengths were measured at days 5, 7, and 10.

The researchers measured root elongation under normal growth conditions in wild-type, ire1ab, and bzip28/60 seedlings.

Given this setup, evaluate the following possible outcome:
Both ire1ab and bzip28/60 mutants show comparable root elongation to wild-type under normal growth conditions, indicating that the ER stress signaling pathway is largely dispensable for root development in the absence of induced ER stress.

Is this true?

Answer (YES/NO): NO